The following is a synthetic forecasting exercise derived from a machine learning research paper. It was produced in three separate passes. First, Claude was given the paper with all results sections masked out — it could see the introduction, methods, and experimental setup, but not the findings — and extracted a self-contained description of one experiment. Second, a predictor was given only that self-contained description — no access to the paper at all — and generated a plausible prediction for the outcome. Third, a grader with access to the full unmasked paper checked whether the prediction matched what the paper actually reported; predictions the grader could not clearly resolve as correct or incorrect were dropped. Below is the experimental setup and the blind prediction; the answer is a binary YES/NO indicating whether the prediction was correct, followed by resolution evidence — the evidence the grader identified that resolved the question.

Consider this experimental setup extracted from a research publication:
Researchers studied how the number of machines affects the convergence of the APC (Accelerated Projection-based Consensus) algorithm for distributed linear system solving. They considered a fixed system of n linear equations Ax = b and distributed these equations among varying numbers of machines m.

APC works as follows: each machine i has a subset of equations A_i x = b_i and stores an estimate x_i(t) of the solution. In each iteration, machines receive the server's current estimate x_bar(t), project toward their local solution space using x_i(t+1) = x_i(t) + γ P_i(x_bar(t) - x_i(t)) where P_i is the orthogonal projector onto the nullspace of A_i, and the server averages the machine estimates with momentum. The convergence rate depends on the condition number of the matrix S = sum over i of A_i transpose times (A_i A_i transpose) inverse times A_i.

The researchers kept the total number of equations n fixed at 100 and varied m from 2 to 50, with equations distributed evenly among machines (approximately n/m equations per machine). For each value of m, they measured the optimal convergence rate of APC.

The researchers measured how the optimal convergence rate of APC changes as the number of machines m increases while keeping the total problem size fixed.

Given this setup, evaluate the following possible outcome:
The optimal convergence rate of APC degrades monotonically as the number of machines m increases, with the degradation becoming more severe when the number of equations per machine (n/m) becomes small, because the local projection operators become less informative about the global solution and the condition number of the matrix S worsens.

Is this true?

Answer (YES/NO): YES